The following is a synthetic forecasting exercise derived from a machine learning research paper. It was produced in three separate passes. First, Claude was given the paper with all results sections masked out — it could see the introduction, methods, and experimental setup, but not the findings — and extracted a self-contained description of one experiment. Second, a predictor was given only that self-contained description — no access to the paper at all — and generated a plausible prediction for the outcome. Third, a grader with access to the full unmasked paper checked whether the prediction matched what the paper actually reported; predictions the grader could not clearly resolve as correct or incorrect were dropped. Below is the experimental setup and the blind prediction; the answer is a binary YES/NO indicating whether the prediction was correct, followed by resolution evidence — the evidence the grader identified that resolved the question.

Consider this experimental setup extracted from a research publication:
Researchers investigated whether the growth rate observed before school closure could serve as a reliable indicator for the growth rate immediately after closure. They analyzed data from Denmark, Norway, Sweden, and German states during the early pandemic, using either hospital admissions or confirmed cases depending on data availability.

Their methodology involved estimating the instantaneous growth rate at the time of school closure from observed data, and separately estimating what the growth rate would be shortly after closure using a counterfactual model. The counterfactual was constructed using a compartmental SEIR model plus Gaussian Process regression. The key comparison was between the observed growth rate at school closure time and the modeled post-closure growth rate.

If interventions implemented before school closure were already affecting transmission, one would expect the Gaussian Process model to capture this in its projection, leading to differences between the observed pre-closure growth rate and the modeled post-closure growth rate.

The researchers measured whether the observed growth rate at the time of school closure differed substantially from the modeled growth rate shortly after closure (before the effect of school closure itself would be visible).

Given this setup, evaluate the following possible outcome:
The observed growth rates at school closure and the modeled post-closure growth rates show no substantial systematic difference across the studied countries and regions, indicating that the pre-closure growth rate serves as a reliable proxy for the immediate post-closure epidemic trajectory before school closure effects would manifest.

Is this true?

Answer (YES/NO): YES